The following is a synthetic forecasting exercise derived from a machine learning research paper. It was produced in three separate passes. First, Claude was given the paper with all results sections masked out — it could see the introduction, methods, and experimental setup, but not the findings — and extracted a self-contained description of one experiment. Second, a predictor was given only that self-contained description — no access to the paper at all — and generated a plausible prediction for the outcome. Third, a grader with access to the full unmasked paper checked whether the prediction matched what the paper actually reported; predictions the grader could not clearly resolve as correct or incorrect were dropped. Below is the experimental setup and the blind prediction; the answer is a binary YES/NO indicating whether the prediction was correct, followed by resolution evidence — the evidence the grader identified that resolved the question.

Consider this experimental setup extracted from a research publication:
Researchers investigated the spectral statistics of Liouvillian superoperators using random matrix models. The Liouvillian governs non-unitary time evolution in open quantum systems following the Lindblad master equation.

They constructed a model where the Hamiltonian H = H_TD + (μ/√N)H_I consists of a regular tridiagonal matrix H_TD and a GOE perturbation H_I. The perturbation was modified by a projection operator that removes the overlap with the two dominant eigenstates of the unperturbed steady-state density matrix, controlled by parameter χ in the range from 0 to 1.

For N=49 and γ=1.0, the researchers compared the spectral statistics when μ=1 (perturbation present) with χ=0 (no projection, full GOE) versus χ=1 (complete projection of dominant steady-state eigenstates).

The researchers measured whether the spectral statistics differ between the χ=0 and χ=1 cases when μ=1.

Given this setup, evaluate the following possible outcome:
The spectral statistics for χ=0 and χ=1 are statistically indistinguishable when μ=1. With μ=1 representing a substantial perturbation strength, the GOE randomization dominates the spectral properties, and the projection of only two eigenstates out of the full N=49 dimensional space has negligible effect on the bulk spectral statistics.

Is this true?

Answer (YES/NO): YES